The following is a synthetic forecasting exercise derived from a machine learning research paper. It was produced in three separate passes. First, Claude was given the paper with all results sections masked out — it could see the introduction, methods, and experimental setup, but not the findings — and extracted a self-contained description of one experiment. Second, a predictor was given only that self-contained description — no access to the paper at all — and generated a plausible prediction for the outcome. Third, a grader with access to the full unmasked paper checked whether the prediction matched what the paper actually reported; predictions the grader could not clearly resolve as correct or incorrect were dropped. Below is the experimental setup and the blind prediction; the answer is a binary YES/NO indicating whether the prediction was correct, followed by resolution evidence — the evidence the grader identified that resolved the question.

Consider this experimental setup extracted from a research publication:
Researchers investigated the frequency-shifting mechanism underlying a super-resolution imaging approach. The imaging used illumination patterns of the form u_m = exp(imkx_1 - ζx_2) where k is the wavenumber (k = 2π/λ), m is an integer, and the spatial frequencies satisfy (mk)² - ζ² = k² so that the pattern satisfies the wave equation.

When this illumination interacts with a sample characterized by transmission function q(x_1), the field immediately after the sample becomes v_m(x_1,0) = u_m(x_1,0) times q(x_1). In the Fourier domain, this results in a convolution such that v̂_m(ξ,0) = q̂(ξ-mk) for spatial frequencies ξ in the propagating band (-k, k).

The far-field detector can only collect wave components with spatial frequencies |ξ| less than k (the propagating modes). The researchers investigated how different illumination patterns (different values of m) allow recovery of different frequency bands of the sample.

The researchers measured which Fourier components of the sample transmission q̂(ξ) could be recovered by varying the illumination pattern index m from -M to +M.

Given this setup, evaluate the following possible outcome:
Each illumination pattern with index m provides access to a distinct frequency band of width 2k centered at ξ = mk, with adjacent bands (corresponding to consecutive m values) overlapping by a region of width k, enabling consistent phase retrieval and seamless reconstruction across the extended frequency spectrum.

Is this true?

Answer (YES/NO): NO